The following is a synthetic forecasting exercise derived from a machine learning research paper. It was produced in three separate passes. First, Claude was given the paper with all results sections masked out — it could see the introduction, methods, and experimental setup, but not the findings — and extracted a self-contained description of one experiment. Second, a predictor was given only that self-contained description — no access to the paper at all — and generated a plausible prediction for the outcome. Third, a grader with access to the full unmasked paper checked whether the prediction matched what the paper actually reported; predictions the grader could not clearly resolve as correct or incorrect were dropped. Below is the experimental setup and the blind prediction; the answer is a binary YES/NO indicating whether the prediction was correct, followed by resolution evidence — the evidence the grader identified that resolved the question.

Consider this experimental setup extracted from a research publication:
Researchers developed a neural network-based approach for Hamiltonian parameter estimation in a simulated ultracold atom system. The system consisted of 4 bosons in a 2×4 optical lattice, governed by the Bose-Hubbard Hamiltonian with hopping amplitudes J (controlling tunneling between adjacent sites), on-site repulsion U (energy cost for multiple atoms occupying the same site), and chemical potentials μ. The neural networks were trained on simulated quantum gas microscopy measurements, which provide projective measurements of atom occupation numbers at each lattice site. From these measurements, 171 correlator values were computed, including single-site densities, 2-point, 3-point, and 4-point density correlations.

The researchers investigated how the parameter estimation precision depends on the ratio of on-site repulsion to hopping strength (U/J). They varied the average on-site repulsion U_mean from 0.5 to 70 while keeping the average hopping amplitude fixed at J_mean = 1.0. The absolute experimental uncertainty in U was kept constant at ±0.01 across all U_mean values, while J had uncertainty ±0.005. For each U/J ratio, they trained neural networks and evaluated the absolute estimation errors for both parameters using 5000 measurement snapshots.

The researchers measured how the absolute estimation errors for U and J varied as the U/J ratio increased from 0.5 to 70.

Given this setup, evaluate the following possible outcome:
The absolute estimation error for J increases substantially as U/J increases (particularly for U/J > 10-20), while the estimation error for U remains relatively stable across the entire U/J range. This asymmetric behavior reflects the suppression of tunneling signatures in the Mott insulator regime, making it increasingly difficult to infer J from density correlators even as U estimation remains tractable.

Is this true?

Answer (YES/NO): NO